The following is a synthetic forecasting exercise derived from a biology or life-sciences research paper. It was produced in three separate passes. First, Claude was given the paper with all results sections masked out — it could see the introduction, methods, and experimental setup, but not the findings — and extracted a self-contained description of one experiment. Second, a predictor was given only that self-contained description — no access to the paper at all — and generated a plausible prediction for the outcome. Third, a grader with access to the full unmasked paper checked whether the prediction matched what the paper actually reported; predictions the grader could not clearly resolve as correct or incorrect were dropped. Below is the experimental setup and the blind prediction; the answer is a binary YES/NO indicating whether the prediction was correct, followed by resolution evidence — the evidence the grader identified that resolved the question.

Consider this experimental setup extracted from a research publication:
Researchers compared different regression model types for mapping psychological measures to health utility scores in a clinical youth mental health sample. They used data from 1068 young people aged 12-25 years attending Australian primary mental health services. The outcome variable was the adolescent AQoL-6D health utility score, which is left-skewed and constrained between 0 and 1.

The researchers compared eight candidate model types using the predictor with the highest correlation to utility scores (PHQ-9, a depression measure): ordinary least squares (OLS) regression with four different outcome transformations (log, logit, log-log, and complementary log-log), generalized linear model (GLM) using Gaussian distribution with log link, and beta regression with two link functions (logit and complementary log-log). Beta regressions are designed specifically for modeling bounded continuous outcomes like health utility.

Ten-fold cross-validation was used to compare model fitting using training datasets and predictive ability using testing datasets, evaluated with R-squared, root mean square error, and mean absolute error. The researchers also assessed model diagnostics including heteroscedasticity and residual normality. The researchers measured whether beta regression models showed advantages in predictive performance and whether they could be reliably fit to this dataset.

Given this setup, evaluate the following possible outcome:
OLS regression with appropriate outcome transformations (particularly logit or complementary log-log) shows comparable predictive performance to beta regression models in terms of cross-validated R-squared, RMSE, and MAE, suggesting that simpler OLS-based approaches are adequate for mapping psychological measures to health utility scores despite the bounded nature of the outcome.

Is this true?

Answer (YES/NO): YES